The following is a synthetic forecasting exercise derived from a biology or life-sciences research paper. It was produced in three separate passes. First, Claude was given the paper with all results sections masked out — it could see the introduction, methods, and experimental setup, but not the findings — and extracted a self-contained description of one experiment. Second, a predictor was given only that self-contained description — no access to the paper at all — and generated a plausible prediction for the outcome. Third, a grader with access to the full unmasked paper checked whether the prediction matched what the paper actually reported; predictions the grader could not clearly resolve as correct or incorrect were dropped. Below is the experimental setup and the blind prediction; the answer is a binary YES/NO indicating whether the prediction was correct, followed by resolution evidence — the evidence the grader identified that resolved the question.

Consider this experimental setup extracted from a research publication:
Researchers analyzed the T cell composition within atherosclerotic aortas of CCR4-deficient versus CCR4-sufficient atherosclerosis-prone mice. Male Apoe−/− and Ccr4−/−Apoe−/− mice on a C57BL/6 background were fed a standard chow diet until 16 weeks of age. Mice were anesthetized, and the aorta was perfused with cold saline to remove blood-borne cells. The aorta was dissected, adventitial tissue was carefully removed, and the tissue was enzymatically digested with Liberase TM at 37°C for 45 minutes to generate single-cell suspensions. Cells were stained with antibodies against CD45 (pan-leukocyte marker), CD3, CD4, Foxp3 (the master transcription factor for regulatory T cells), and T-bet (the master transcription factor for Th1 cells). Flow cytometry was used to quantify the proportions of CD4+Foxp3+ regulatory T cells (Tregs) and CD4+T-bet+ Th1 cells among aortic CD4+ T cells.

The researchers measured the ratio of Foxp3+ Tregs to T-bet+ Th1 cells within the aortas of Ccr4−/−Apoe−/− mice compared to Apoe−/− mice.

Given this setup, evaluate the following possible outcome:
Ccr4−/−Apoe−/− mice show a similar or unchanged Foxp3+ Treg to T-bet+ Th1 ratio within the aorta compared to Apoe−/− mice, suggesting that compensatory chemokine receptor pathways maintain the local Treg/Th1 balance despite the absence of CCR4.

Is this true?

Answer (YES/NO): NO